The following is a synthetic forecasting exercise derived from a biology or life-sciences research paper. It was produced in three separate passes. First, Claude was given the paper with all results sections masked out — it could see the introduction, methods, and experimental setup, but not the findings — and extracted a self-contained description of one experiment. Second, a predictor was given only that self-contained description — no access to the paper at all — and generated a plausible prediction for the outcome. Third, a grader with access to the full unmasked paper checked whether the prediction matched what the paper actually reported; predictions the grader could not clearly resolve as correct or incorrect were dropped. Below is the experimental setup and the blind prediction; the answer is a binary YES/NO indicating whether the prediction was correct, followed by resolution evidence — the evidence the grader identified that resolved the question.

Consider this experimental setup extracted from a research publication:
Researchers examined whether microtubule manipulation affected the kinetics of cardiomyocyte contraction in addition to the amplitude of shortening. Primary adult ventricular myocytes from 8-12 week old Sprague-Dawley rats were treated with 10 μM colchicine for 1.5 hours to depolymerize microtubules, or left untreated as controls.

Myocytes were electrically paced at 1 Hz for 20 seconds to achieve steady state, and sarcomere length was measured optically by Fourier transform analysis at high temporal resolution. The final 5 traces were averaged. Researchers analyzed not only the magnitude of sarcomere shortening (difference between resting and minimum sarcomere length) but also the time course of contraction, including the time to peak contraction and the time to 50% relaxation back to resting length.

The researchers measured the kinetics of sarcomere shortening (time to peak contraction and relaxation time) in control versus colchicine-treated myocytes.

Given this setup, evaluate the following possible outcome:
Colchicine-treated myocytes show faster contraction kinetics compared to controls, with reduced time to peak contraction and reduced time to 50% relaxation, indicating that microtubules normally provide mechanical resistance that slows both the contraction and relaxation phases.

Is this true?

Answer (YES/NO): NO